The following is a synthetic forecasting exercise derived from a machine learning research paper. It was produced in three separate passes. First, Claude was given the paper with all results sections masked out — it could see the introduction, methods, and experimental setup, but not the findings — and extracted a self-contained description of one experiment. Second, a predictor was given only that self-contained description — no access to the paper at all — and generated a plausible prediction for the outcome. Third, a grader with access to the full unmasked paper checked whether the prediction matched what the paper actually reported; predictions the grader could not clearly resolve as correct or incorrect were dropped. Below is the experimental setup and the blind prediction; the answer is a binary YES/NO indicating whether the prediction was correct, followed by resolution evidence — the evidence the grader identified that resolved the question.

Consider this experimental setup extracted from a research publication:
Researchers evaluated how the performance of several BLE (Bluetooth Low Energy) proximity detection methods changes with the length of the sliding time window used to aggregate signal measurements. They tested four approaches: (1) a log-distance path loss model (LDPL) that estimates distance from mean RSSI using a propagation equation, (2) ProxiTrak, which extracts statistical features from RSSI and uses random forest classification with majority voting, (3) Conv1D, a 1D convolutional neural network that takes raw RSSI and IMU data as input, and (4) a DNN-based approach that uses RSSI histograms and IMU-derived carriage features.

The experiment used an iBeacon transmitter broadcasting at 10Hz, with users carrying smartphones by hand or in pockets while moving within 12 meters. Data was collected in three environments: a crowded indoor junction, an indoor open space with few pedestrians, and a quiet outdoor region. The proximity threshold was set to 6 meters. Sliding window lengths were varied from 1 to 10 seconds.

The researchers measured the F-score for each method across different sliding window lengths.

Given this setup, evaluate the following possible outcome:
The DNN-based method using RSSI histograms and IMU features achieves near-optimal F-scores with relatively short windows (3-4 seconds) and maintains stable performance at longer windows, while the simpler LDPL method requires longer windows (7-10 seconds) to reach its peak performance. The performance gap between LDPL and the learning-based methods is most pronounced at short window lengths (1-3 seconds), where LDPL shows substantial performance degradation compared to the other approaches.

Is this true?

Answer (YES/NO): NO